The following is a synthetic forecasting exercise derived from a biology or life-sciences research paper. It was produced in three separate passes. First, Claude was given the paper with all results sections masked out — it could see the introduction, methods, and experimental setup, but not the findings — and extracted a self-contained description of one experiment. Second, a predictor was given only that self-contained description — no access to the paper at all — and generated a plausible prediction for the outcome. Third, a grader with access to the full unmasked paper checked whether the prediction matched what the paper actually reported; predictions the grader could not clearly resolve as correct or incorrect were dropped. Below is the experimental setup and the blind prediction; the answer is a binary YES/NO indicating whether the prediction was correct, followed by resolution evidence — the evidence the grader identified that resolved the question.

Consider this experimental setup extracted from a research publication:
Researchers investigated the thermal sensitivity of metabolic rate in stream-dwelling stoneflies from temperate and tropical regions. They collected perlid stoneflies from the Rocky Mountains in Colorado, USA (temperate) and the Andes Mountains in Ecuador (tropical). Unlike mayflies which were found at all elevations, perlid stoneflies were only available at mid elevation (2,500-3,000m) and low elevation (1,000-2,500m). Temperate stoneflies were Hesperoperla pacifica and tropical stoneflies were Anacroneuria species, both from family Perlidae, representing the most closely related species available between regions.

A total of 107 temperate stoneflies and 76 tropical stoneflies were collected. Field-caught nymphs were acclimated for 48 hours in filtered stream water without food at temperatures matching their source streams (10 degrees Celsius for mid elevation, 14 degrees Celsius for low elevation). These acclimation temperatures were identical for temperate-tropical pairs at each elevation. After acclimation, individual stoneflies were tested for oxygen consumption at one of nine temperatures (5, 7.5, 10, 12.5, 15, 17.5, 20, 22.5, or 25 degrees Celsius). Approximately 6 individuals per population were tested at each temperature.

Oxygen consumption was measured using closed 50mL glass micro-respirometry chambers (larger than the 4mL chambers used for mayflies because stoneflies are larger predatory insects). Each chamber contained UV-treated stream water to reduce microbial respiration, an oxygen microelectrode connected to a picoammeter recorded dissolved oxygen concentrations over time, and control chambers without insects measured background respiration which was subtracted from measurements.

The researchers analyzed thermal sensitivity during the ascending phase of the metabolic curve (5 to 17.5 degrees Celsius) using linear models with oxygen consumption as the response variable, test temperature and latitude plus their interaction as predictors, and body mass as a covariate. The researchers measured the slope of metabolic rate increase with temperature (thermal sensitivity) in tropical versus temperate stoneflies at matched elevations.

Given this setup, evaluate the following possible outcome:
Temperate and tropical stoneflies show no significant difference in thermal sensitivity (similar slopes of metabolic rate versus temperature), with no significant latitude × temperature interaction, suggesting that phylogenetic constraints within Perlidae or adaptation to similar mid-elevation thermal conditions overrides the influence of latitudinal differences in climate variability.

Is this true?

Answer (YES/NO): YES